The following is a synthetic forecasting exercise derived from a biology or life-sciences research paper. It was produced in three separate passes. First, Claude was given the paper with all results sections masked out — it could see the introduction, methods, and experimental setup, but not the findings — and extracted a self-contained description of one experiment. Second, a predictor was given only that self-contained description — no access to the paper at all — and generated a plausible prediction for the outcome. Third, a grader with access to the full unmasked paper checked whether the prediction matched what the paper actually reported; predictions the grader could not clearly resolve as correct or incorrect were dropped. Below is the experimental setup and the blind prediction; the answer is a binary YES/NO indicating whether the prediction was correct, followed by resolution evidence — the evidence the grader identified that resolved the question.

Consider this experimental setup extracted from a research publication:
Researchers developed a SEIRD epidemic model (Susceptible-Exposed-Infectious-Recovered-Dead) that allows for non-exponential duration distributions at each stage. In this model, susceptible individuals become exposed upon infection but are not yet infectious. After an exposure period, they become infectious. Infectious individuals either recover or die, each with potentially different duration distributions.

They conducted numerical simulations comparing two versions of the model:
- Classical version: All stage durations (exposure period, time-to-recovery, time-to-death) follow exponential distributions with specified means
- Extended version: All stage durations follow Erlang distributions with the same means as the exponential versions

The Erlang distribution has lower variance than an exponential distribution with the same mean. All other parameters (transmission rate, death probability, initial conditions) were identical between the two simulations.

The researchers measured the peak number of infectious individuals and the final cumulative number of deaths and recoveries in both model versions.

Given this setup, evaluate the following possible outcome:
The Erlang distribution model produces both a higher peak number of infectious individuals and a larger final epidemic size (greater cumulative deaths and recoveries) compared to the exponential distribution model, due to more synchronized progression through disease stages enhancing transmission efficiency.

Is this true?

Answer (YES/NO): NO